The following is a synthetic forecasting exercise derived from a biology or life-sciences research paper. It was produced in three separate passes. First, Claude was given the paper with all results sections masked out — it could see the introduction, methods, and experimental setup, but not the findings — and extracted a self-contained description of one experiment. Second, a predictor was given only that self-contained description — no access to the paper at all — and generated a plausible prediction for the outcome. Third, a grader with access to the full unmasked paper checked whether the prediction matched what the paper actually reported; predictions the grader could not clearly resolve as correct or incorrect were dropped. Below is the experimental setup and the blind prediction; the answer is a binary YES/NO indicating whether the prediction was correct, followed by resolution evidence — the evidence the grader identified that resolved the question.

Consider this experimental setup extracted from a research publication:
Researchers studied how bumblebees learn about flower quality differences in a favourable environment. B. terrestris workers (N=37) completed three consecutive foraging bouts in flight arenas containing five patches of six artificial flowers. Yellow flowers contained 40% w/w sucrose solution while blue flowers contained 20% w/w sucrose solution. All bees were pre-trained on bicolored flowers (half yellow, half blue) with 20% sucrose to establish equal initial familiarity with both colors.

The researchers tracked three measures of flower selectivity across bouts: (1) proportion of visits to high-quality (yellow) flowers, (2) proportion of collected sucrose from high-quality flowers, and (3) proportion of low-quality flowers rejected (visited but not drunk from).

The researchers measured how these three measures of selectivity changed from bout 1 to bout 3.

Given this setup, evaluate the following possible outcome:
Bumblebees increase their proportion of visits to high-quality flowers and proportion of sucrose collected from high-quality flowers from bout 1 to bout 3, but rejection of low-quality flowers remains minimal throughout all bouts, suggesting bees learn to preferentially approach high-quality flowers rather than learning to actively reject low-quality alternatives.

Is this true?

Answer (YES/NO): NO